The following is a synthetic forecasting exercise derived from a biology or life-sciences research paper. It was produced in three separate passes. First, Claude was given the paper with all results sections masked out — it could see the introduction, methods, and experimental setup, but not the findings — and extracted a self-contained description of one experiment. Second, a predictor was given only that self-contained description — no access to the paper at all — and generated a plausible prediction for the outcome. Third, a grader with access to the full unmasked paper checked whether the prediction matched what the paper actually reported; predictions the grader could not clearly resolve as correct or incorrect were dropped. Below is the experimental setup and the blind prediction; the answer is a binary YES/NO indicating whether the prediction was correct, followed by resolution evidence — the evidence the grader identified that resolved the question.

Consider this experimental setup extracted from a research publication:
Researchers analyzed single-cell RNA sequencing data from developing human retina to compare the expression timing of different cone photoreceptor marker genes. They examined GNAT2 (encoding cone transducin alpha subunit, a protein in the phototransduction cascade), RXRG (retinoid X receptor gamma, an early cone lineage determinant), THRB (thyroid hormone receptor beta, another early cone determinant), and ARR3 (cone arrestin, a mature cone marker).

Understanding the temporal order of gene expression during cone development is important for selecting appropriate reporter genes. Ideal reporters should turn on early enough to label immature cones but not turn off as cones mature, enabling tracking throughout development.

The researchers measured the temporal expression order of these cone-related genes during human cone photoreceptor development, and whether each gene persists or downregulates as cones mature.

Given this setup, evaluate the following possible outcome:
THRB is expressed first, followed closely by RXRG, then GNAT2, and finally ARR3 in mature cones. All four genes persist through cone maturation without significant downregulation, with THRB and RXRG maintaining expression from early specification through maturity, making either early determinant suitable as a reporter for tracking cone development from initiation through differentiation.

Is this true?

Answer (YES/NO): NO